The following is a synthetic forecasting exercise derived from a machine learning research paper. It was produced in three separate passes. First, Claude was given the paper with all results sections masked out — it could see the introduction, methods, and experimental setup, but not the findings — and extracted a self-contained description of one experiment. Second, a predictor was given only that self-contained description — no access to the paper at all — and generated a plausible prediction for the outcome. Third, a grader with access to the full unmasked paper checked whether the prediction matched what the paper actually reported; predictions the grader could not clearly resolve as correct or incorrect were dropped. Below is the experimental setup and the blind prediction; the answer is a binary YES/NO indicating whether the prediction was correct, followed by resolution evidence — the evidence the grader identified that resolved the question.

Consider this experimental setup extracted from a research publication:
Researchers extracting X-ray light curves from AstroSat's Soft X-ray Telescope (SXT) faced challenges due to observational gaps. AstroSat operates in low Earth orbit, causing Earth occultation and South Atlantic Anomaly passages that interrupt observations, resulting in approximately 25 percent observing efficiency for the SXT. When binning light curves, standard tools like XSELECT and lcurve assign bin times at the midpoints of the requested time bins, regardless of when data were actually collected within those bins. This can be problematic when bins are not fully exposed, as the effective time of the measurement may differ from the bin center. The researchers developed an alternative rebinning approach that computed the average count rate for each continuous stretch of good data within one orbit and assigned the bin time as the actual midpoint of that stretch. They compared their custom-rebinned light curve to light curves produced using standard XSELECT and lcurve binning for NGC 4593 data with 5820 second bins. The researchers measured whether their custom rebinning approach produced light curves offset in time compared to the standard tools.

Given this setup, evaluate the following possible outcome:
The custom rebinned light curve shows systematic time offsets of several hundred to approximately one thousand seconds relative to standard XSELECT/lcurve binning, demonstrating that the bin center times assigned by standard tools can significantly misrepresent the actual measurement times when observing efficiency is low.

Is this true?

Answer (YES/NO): NO